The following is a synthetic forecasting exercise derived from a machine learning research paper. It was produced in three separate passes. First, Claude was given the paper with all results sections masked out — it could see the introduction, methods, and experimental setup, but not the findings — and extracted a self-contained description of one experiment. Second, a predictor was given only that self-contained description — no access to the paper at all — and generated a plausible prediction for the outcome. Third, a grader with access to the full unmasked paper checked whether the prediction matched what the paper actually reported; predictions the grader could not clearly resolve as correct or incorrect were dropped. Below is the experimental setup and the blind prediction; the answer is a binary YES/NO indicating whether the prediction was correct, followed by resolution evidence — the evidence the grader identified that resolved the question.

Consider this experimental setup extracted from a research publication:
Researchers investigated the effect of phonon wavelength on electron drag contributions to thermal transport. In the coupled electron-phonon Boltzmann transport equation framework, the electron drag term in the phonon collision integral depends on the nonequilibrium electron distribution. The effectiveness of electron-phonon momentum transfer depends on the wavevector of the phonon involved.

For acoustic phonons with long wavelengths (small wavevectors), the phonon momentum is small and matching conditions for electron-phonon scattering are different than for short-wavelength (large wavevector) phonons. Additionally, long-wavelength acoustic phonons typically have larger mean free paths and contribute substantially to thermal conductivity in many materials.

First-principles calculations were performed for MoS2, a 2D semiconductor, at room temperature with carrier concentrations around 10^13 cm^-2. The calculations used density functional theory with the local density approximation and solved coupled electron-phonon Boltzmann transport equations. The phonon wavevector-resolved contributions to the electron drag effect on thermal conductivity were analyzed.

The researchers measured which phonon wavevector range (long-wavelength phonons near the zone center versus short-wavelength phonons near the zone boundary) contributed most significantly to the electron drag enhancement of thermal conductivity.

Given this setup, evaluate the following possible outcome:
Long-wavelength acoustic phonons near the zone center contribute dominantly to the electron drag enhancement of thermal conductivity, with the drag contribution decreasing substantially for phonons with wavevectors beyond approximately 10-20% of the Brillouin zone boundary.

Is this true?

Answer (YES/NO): YES